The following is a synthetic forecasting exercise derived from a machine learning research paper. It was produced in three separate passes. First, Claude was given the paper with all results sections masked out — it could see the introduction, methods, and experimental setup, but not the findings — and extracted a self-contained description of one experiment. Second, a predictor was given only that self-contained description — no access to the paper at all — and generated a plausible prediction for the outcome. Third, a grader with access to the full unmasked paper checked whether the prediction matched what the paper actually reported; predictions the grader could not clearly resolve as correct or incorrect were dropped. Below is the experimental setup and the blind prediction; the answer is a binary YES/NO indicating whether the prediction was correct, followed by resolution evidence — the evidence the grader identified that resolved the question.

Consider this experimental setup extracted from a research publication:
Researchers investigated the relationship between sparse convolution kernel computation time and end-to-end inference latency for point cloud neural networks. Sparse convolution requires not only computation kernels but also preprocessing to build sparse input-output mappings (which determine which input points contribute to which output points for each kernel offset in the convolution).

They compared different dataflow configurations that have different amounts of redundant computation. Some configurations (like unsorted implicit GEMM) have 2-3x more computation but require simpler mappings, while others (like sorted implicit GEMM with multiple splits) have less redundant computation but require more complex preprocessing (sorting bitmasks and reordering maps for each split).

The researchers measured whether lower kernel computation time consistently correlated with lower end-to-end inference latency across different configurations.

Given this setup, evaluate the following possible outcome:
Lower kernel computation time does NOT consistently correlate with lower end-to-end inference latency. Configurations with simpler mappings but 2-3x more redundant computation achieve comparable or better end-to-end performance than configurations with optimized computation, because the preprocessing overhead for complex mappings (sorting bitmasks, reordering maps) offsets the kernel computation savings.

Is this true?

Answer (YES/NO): YES